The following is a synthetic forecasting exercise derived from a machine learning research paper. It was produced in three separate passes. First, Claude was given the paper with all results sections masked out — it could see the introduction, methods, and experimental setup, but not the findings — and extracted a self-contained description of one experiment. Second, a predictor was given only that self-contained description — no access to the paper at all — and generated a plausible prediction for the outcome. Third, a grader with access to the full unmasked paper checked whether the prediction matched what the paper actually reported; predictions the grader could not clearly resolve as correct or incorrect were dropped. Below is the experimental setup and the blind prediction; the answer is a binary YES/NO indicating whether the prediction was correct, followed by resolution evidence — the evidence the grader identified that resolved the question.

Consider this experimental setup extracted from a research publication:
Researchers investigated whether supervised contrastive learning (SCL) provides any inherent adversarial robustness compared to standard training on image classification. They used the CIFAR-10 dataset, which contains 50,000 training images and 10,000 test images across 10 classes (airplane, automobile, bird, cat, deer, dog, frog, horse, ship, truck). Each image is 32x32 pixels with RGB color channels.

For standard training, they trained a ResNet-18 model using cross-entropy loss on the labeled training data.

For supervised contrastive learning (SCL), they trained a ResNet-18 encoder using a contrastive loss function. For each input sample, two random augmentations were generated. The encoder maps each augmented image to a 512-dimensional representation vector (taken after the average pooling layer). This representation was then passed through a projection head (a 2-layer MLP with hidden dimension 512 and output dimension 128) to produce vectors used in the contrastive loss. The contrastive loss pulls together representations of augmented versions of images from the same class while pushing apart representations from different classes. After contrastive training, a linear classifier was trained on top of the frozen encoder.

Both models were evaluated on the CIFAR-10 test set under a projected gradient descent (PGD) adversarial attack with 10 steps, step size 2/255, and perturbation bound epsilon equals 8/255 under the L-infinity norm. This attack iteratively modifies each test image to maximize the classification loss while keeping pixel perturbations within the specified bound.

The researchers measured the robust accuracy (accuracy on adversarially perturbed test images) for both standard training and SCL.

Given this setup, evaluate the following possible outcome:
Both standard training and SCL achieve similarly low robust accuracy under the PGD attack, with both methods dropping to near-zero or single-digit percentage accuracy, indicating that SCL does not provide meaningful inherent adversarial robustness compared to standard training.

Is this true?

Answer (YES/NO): NO